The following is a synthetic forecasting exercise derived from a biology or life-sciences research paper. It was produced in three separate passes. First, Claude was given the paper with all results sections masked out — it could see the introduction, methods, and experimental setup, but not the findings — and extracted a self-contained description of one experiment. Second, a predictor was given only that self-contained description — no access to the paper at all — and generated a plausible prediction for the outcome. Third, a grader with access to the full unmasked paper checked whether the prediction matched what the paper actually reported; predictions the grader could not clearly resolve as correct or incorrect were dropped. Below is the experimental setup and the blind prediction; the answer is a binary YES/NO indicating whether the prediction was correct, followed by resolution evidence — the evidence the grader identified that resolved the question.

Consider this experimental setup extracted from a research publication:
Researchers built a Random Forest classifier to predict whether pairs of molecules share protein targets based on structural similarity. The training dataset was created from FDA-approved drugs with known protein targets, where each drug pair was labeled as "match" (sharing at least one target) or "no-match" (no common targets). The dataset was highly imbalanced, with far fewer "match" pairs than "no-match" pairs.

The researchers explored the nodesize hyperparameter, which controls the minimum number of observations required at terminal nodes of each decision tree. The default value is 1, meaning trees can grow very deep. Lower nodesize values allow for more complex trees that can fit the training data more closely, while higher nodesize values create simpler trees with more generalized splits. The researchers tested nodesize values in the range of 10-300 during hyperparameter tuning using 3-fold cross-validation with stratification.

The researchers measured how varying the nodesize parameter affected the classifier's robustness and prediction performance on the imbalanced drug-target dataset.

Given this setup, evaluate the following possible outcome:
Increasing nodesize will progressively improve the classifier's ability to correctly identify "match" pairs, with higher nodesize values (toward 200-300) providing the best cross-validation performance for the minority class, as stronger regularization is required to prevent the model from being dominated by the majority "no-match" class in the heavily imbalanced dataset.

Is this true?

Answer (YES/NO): NO